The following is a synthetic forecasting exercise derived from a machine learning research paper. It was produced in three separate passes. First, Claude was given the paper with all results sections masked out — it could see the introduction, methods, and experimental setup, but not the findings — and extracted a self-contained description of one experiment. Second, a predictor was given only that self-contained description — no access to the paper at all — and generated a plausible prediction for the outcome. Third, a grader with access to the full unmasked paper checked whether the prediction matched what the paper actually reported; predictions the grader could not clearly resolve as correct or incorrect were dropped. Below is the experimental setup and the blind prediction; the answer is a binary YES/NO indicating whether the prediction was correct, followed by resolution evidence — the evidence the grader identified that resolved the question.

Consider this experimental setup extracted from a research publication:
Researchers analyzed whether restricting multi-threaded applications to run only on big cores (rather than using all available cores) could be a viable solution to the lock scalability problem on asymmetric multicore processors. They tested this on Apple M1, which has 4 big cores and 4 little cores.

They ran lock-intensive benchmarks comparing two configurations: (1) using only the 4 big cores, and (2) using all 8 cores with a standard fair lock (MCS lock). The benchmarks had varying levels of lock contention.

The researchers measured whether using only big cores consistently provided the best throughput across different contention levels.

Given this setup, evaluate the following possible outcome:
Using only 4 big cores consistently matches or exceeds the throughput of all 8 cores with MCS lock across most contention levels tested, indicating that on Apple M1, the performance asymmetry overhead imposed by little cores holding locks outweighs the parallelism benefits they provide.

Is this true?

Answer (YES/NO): NO